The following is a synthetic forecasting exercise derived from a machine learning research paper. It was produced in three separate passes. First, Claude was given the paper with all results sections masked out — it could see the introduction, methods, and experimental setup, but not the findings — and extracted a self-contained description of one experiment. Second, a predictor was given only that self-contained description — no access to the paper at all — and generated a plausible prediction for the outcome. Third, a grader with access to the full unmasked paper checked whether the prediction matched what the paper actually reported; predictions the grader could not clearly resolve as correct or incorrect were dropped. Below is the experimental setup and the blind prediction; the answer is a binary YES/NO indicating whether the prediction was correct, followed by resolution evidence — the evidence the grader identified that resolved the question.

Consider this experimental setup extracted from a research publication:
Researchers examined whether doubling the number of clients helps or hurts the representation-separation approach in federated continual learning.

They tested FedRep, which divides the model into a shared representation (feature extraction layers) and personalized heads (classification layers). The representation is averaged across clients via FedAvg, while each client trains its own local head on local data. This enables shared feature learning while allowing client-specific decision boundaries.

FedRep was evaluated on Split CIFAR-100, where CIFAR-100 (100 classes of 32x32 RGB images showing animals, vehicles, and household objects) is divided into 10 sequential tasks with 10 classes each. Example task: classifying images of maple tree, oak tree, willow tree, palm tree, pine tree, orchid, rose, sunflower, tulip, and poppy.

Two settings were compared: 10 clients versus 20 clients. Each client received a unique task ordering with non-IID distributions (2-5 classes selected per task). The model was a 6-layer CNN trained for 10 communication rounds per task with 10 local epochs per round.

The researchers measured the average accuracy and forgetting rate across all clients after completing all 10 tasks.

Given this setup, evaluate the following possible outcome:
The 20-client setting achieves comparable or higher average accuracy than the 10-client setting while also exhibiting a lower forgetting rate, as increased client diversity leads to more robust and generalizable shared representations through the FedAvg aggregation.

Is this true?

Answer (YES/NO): NO